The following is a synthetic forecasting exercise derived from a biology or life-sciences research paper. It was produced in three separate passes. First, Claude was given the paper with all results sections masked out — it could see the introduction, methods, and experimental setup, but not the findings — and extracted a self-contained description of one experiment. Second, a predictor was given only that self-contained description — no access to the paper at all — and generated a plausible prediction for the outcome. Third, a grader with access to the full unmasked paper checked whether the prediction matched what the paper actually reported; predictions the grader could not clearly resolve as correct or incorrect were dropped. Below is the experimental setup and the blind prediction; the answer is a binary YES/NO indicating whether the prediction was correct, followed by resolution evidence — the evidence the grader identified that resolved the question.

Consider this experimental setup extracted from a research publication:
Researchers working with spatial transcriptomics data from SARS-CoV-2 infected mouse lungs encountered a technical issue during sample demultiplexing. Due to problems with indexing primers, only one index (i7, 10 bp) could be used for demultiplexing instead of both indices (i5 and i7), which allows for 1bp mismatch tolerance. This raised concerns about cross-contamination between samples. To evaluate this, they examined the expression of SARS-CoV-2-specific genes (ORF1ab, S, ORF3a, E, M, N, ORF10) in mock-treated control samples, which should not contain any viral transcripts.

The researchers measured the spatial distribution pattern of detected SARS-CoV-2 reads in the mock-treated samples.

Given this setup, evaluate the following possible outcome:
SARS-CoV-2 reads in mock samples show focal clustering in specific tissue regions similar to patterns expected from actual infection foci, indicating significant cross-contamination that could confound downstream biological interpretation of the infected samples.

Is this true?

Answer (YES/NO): YES